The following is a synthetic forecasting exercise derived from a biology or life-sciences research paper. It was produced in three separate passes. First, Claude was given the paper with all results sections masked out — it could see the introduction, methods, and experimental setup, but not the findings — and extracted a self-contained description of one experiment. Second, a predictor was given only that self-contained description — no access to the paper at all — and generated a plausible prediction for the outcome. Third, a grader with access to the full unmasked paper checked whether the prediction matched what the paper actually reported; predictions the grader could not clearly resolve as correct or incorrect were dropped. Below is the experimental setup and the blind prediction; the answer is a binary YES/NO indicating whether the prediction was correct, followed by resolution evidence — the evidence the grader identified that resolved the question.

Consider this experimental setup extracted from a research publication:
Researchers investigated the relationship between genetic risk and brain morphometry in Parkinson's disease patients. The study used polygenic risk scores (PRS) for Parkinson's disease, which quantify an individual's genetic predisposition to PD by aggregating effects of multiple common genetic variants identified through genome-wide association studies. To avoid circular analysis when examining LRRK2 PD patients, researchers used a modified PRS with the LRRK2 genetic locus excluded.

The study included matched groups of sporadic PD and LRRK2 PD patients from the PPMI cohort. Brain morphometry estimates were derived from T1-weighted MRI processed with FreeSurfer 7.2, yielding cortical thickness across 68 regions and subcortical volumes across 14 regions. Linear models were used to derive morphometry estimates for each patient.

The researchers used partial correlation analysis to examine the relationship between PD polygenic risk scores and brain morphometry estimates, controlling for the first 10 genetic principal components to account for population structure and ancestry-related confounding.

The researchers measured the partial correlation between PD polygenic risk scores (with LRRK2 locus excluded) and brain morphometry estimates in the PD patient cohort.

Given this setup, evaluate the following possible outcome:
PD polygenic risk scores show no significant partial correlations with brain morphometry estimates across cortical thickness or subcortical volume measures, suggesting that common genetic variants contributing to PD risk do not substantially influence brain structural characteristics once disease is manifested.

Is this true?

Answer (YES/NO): YES